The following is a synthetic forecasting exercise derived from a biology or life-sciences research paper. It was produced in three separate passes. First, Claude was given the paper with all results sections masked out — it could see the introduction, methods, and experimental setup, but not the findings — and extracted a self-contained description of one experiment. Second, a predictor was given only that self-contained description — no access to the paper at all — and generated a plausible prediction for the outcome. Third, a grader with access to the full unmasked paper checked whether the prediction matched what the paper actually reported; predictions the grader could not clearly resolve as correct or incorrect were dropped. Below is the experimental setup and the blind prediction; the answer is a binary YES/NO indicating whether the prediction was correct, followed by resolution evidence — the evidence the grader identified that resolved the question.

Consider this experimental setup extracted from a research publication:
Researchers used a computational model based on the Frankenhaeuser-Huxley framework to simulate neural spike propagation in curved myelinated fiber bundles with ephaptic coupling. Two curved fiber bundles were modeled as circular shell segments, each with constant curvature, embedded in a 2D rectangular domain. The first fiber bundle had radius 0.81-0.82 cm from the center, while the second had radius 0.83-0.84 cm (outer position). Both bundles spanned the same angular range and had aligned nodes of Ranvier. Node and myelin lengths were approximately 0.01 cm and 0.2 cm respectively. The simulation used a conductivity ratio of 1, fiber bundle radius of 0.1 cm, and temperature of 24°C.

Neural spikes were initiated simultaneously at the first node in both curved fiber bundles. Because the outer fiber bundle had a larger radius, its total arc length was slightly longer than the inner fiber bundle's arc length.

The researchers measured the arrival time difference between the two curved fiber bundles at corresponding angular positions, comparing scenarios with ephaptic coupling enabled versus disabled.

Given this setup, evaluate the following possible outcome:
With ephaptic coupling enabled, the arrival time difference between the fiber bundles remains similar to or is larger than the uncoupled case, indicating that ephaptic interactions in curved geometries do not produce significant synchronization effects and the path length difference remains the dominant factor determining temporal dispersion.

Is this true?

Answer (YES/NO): NO